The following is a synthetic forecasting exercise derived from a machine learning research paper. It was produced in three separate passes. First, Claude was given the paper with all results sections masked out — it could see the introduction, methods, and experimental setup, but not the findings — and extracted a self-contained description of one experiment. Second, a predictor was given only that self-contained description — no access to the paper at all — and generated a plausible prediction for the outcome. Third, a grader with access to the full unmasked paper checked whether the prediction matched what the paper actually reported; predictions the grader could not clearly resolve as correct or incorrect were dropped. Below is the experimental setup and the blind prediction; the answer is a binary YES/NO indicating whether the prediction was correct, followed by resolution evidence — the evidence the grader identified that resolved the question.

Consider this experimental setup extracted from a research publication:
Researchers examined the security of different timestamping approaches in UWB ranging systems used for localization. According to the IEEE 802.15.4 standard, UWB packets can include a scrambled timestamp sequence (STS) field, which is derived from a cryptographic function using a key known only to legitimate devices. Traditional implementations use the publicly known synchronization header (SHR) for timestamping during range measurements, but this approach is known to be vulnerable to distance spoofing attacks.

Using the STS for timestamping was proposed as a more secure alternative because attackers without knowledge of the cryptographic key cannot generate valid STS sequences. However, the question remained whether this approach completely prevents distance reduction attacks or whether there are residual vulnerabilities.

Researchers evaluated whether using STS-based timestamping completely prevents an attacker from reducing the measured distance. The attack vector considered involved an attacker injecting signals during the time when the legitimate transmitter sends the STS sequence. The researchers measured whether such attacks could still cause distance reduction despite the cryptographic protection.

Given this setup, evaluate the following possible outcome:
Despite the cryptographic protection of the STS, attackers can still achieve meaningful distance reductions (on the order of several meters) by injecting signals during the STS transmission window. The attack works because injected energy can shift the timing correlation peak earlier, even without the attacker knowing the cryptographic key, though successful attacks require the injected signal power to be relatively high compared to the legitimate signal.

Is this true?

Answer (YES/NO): YES